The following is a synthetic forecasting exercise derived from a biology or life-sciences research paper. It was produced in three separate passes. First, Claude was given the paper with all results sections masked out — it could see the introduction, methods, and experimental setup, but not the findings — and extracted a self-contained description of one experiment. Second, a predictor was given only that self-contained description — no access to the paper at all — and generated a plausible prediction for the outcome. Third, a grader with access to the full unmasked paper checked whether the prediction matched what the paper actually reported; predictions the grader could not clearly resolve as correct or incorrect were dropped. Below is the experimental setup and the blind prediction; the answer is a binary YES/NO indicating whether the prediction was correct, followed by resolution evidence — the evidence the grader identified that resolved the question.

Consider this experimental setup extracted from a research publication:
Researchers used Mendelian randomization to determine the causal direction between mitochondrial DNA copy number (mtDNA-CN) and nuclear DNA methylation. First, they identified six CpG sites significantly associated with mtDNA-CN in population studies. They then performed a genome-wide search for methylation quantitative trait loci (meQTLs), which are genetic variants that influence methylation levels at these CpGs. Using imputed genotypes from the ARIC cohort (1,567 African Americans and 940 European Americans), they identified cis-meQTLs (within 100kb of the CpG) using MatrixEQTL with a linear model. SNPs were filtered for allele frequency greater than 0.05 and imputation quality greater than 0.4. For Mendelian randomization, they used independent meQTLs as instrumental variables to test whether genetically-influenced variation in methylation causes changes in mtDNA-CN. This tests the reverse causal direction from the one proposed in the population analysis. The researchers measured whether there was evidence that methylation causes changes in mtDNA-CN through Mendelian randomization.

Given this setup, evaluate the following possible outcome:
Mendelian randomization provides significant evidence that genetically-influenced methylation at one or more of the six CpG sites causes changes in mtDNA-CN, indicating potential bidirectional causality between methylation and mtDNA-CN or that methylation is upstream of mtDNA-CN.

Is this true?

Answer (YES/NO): NO